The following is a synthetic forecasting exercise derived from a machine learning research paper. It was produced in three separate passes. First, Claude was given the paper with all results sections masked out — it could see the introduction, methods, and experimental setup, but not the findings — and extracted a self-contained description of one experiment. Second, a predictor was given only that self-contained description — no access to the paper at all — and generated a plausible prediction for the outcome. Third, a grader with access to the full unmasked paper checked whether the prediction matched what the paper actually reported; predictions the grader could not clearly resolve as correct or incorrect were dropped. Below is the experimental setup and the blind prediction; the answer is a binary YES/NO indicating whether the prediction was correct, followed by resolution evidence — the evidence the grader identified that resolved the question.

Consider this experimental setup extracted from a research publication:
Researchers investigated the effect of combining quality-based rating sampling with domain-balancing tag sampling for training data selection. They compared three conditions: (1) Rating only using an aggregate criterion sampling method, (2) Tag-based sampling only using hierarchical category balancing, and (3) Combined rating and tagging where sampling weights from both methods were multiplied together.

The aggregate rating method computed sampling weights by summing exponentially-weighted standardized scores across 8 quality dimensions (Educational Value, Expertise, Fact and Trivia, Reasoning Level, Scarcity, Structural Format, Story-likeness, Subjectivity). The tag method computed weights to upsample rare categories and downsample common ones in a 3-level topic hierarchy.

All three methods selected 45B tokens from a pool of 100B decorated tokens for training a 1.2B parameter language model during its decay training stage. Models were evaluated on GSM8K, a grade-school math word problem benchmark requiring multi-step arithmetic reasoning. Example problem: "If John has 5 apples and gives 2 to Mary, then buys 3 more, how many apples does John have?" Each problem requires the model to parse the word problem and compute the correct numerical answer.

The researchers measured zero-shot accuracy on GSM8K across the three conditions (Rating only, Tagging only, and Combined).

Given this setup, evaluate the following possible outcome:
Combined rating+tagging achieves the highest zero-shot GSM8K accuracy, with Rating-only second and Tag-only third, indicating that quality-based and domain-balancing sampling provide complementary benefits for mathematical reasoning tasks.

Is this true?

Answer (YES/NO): NO